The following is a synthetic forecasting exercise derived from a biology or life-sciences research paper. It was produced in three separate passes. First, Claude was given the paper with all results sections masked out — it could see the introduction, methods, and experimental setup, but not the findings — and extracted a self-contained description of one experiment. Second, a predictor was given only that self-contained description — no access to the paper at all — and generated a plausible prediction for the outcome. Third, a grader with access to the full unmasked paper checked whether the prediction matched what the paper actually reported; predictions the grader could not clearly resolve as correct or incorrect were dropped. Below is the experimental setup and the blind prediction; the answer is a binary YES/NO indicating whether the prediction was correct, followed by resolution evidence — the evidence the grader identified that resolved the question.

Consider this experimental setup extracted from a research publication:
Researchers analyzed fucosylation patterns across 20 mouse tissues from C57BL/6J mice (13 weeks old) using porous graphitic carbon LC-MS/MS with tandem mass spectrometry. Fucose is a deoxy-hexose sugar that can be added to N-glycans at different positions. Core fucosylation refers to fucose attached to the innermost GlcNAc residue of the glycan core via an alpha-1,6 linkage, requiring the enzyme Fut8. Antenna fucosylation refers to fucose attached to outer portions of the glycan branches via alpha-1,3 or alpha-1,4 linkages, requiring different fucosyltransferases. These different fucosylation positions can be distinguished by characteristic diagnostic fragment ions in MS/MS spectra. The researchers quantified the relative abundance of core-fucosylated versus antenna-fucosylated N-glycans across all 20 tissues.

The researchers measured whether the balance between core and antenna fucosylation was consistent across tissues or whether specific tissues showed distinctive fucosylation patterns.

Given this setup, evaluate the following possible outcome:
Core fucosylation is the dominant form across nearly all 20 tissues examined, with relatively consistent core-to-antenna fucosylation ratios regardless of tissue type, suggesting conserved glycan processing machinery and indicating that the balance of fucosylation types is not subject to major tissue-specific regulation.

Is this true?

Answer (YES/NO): NO